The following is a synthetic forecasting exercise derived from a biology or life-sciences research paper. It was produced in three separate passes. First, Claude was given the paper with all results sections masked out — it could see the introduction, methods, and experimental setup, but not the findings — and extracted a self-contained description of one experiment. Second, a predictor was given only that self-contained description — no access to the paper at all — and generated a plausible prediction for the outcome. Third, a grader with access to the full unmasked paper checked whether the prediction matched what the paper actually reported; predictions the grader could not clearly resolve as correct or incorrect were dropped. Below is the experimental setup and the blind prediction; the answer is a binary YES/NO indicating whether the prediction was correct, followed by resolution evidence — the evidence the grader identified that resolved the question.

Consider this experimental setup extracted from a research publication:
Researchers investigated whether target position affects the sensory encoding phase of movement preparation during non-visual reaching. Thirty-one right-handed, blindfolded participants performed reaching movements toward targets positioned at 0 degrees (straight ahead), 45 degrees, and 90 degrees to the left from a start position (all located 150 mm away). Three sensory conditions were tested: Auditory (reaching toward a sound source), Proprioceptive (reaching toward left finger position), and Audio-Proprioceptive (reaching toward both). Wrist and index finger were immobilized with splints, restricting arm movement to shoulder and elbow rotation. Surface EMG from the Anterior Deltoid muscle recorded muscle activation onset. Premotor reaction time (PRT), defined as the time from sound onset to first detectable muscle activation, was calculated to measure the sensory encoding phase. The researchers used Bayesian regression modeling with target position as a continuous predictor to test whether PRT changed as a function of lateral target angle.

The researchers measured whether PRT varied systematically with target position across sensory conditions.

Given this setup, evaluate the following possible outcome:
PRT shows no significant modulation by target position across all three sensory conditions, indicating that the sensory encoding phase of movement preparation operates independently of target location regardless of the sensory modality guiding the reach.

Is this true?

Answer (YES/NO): NO